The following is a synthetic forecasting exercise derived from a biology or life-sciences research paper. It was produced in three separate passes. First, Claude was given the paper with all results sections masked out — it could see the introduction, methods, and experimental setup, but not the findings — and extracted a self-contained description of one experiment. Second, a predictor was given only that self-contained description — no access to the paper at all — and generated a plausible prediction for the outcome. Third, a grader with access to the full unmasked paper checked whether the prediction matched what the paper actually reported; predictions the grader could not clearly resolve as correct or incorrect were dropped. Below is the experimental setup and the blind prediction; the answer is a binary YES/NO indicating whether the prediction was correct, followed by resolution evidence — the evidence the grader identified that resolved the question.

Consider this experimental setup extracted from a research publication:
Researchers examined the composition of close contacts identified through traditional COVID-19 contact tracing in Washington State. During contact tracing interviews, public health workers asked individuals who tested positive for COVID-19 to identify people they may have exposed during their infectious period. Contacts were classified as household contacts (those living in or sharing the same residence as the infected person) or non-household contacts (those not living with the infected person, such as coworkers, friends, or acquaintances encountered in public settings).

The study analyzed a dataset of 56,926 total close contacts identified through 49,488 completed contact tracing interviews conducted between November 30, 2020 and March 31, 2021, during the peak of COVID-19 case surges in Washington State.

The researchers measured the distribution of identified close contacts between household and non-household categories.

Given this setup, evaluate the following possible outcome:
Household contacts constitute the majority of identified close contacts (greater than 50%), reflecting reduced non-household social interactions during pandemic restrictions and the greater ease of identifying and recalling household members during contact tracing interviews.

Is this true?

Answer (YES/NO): YES